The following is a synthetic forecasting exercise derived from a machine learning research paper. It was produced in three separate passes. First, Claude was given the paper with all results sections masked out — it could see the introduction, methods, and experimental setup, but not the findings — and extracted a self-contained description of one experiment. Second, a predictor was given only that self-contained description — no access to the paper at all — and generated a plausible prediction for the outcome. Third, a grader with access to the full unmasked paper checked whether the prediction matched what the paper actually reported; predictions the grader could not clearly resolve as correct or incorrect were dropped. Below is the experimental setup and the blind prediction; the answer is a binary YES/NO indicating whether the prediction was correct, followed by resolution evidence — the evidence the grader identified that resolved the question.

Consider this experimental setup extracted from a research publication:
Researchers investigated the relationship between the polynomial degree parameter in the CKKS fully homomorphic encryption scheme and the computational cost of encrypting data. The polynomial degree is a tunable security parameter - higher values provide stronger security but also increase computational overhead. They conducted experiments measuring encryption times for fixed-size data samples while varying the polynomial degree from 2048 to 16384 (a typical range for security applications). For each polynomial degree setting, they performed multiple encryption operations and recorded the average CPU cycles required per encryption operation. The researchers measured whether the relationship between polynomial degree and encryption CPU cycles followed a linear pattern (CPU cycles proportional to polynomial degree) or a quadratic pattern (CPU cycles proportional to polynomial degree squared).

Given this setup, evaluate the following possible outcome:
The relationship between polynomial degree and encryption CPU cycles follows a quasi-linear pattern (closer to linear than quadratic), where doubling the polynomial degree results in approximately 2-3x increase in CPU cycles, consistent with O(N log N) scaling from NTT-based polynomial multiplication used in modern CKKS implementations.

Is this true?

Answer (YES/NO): NO